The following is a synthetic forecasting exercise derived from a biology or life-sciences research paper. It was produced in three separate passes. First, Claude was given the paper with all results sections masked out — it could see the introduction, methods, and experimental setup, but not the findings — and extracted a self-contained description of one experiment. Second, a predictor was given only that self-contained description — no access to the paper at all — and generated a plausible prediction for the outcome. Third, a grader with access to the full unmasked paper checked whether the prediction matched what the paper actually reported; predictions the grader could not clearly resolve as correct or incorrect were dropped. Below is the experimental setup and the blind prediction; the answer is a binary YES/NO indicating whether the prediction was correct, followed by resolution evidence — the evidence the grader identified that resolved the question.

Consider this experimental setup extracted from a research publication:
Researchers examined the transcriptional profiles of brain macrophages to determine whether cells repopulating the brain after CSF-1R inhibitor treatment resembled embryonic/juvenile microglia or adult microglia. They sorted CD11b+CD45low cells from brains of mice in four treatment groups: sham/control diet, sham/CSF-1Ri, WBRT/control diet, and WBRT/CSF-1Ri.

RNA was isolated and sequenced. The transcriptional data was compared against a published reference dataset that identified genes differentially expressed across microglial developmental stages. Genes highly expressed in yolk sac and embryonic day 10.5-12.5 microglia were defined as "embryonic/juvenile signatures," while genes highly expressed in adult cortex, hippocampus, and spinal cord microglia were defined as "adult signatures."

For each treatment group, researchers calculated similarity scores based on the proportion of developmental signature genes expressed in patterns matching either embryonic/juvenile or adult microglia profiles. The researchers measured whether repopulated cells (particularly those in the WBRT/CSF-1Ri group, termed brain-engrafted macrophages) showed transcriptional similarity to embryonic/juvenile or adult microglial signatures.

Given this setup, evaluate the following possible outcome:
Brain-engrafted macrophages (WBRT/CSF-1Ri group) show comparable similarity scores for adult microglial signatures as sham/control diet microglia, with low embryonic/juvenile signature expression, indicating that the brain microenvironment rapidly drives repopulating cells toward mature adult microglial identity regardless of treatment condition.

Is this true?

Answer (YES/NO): NO